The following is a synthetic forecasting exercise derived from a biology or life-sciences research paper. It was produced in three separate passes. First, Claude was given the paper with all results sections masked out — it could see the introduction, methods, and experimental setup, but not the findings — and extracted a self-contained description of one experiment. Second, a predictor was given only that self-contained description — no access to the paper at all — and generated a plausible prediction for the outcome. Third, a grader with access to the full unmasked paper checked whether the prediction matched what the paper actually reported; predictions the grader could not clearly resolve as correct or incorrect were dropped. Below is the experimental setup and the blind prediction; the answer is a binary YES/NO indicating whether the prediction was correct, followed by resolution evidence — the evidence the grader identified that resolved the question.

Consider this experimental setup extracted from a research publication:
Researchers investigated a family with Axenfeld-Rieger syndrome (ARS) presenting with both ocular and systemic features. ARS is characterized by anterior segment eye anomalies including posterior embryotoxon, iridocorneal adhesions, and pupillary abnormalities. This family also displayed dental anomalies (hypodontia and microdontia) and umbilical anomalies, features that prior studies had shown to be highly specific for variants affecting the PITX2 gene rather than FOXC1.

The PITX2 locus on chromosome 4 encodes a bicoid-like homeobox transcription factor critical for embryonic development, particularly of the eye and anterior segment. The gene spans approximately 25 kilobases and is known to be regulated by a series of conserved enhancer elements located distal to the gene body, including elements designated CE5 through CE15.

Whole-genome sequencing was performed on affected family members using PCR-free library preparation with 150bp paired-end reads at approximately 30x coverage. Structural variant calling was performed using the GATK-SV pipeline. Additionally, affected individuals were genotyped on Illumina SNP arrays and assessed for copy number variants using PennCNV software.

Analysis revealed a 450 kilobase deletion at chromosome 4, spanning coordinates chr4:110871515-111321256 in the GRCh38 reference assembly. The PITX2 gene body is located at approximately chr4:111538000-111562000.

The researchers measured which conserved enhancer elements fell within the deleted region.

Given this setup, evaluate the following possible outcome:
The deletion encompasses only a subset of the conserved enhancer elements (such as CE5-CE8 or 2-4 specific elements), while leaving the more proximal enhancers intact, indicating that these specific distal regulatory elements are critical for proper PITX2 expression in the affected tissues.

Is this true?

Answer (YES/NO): NO